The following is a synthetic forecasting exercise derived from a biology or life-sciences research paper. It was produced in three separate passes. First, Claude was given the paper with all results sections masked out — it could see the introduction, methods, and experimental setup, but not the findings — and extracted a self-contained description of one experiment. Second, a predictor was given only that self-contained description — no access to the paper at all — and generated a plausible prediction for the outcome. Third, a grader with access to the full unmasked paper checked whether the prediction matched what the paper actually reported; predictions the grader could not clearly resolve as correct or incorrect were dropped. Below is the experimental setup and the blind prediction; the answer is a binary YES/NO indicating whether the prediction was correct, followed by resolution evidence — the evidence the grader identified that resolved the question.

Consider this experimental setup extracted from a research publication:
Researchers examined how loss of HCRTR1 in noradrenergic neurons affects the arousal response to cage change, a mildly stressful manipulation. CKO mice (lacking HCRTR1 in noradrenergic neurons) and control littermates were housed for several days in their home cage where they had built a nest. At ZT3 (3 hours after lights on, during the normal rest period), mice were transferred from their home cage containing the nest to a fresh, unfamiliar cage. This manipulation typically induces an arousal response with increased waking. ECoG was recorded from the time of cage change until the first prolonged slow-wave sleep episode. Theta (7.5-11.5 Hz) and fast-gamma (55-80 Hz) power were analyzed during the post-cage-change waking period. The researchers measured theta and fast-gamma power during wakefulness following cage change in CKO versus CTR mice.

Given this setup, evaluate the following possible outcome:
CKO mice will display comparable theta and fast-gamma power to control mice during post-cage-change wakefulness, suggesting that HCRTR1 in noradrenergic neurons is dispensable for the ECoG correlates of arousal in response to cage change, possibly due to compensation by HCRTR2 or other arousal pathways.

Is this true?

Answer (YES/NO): NO